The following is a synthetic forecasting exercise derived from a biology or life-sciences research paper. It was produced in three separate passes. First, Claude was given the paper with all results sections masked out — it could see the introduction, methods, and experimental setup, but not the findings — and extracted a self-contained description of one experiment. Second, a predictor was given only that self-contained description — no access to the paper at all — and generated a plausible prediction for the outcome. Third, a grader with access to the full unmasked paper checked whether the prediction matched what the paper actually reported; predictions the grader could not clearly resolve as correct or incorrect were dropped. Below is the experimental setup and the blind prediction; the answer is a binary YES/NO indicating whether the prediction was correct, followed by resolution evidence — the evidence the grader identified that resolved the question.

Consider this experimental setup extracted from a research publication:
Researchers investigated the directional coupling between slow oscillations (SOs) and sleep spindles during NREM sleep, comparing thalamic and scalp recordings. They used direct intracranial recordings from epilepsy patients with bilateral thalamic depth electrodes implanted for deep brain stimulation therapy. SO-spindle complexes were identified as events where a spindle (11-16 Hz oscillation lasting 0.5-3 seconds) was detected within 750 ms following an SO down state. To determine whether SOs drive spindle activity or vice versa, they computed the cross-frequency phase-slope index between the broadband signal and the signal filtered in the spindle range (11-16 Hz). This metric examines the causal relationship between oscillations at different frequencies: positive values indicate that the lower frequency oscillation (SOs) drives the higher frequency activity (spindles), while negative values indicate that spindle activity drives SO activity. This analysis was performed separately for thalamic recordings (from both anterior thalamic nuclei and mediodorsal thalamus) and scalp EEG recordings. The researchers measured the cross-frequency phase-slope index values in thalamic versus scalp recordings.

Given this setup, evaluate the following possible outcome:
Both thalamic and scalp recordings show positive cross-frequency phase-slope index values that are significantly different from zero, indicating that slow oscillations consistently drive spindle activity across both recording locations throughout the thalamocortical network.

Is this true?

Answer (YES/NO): YES